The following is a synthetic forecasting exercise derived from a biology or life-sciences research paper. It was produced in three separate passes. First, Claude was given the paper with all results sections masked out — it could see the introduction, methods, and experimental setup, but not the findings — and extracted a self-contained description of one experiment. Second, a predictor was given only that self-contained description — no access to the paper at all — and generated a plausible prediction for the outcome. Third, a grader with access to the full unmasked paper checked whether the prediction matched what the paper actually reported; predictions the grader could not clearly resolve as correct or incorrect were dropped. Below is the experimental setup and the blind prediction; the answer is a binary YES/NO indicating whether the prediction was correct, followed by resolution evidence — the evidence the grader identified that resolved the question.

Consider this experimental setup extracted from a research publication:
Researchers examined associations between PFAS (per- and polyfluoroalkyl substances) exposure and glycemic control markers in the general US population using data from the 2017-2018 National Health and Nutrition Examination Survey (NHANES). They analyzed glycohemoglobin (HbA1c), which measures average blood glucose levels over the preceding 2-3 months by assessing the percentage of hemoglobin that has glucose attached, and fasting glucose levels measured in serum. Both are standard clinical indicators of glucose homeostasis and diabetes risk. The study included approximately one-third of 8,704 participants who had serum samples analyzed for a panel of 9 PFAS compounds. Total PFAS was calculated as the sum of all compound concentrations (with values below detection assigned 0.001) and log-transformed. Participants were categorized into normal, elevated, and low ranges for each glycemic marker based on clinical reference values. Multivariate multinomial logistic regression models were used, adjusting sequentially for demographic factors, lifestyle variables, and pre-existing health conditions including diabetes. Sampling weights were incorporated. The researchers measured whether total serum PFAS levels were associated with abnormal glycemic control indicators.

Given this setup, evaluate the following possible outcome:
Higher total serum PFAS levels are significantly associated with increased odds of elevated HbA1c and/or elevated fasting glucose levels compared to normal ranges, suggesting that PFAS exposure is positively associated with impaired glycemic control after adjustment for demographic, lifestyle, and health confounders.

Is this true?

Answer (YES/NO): NO